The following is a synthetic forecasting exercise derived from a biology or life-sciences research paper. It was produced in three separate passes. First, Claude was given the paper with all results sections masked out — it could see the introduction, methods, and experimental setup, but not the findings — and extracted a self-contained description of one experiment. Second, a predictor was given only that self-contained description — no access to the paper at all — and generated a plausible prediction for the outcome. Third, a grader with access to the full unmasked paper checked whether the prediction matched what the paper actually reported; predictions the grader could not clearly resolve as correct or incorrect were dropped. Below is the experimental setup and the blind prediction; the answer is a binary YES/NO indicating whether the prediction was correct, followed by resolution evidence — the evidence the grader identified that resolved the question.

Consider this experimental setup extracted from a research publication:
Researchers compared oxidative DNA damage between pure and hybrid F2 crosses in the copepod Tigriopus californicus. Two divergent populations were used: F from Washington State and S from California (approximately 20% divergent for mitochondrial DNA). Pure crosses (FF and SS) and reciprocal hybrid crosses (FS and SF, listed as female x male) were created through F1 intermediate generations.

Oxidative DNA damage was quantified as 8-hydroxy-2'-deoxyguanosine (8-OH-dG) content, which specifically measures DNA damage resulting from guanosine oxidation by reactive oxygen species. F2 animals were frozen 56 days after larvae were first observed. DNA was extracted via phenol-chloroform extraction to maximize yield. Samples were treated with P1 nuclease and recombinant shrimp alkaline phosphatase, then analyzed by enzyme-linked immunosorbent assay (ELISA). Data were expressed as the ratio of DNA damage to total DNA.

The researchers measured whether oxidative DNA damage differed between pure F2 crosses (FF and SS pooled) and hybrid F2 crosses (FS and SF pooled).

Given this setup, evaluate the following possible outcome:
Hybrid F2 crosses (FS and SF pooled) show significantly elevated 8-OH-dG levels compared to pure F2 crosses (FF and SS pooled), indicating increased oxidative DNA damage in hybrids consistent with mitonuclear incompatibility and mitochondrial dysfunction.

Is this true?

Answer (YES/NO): NO